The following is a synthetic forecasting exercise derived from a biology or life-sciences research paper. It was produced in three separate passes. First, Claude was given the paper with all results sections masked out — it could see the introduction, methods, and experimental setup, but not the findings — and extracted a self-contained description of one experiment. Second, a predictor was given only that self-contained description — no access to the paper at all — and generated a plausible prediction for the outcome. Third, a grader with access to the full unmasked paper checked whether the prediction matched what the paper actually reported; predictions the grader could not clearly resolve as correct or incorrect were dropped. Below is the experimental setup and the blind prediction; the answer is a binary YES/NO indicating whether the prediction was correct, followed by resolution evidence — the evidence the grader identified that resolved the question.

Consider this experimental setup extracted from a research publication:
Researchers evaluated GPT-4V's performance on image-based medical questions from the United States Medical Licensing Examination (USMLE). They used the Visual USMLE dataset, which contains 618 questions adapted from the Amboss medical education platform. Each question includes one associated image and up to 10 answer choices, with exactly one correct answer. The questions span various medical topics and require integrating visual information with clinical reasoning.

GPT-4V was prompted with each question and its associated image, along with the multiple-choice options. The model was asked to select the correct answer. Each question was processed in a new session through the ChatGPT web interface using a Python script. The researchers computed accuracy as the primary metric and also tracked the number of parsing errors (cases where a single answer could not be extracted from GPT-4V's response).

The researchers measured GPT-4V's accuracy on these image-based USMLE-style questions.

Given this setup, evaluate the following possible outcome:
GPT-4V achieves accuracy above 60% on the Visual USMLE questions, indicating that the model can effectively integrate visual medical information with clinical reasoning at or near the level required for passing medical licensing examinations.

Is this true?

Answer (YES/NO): NO